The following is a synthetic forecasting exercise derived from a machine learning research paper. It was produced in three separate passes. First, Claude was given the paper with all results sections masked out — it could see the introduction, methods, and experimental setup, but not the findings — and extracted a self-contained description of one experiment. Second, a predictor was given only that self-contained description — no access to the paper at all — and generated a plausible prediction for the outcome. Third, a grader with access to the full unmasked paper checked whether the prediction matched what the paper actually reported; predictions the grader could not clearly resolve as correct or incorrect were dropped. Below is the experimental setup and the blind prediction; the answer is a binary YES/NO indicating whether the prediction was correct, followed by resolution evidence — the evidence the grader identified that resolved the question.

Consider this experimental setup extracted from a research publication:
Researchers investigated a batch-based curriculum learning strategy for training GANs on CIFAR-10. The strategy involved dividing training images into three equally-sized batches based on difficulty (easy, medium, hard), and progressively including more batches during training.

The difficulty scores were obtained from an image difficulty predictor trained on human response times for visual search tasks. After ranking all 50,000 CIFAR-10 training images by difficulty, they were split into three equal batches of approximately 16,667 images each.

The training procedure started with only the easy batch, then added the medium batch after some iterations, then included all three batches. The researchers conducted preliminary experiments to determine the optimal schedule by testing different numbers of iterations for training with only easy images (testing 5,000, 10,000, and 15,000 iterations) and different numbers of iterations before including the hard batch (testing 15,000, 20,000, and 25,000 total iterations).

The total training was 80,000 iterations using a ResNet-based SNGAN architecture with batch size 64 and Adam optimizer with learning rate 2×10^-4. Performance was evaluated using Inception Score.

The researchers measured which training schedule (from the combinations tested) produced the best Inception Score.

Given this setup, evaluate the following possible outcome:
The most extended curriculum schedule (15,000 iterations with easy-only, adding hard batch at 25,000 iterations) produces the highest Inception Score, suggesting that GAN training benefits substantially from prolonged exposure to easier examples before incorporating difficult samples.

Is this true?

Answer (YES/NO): YES